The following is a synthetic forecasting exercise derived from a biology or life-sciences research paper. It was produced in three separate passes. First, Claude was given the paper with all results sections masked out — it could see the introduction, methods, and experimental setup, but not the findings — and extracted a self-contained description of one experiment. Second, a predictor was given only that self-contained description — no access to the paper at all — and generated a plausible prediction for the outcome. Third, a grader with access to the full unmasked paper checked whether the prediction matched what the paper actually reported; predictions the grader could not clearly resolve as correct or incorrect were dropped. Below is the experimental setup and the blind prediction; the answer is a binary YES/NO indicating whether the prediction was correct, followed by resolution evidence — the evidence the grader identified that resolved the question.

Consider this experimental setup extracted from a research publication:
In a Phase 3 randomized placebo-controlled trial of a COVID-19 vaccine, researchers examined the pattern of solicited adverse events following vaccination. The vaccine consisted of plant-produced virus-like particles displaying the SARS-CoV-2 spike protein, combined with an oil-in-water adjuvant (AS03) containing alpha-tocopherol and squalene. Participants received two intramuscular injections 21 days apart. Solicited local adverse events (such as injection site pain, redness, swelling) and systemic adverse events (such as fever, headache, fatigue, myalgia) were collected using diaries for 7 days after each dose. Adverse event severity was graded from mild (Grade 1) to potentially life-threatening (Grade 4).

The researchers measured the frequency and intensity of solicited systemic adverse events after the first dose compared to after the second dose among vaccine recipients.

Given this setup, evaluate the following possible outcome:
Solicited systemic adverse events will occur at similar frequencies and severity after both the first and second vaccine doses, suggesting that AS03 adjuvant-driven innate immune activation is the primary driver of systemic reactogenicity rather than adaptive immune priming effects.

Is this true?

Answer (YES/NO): NO